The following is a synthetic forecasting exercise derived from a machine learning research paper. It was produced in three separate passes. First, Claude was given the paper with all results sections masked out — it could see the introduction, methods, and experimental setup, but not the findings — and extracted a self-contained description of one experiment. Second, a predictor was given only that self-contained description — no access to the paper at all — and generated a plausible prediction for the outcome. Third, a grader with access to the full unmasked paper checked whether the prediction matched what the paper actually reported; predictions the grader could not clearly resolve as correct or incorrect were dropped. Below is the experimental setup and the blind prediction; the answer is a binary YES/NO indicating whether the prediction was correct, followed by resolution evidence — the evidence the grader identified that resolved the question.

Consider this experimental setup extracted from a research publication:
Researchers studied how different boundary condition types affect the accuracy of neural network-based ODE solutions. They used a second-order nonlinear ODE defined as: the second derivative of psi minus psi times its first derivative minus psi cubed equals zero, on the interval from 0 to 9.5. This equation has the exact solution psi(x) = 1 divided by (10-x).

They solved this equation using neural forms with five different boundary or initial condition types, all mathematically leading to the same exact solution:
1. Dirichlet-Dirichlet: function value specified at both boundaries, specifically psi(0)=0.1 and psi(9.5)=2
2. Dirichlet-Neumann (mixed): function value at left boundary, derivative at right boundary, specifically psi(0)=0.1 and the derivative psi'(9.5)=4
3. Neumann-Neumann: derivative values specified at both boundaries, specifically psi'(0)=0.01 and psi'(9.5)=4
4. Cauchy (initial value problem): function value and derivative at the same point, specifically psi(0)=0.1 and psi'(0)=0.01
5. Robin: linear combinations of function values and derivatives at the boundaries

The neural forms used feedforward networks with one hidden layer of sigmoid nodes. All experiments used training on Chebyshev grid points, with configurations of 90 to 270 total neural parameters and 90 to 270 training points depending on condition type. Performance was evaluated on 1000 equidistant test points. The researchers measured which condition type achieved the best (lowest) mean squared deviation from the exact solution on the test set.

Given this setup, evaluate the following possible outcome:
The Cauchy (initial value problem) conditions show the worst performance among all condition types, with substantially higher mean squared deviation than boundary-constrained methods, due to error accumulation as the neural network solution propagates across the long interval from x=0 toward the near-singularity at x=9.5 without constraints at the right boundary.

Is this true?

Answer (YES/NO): NO